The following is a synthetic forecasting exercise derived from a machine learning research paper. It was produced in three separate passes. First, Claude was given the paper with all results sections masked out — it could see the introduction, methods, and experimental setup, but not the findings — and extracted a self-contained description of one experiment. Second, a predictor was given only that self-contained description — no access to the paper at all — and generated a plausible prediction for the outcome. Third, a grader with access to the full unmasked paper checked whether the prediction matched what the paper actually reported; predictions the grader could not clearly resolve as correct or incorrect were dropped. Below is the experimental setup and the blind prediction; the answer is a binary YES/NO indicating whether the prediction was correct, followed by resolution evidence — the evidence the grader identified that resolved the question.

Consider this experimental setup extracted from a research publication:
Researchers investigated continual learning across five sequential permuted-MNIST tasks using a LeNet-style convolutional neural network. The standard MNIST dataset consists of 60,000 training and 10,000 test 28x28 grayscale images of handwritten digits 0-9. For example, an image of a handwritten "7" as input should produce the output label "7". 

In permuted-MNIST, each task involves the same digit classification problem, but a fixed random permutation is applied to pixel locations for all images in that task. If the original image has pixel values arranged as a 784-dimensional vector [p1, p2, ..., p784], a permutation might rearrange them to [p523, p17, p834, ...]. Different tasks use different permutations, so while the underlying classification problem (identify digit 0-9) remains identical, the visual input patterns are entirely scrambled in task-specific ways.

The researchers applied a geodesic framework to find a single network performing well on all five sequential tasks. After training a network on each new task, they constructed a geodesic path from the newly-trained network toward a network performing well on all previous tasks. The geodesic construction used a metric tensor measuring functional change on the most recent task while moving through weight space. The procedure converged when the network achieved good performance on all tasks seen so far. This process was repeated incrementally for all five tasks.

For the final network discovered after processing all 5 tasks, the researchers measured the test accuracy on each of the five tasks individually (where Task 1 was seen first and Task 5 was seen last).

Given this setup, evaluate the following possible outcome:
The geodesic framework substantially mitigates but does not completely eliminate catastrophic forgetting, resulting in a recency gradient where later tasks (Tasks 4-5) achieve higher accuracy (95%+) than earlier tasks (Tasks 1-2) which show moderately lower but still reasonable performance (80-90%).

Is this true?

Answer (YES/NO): NO